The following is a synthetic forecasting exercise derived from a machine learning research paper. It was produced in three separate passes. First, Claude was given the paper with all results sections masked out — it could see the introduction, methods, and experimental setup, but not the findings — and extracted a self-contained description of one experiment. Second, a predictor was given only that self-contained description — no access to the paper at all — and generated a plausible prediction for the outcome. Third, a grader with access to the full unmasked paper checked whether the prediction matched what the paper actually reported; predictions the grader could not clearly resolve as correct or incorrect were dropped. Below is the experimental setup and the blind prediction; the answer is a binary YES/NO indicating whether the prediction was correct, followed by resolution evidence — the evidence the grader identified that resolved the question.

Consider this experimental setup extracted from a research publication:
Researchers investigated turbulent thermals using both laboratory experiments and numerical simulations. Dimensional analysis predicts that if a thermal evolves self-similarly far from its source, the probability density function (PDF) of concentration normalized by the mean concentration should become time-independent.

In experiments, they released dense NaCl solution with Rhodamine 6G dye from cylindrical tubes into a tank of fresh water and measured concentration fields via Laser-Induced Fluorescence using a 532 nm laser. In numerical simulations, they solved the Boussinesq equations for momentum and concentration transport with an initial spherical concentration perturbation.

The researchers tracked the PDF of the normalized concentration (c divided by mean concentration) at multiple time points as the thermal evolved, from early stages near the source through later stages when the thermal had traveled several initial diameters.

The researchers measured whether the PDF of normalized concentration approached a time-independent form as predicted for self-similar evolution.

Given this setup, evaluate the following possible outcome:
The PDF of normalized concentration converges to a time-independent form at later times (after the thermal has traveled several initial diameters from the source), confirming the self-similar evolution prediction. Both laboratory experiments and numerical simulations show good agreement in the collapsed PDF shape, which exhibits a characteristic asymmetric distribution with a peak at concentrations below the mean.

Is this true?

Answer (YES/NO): YES